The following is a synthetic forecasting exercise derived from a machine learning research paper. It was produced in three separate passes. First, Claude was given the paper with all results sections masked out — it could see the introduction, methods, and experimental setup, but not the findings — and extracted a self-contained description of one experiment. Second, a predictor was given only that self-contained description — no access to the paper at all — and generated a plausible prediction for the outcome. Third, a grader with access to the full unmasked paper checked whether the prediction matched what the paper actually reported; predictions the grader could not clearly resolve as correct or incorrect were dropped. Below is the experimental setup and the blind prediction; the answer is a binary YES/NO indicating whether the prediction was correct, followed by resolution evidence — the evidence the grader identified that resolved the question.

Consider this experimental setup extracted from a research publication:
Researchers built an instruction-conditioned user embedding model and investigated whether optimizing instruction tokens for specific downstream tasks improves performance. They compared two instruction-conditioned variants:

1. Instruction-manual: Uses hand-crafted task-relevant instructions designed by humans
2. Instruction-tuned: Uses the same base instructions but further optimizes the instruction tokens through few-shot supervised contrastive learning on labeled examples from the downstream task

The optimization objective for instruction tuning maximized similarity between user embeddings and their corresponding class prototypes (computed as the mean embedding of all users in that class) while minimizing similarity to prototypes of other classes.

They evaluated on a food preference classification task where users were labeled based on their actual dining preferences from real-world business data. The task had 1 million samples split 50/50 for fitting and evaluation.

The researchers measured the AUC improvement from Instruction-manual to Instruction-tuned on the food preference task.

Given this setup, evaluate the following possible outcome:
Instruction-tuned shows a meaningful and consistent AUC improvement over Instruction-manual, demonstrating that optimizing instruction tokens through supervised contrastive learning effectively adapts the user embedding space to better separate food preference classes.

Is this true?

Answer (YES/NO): YES